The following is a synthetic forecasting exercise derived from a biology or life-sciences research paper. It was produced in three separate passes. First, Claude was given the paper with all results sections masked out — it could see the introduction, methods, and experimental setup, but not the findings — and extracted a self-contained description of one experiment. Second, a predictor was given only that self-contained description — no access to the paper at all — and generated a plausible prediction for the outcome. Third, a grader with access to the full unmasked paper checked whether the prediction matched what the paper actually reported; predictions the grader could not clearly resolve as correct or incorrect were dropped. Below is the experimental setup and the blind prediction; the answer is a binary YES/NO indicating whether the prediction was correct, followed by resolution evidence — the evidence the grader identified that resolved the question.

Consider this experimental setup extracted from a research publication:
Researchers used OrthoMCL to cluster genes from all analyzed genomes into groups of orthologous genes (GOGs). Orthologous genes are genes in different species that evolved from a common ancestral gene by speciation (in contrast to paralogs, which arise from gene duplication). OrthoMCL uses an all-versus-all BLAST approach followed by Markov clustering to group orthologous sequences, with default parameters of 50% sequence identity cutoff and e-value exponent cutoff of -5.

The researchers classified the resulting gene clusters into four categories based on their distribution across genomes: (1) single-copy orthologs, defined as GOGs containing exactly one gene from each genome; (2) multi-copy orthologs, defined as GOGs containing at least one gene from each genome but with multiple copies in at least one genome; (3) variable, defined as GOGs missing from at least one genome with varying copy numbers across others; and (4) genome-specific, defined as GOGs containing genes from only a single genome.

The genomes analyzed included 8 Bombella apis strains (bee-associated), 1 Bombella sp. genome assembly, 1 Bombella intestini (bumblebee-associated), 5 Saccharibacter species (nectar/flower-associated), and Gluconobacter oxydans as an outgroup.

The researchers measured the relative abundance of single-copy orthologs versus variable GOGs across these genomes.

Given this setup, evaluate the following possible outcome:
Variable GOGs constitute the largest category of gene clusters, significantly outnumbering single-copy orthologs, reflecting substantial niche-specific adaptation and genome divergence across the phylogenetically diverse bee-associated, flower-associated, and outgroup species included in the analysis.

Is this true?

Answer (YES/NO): NO